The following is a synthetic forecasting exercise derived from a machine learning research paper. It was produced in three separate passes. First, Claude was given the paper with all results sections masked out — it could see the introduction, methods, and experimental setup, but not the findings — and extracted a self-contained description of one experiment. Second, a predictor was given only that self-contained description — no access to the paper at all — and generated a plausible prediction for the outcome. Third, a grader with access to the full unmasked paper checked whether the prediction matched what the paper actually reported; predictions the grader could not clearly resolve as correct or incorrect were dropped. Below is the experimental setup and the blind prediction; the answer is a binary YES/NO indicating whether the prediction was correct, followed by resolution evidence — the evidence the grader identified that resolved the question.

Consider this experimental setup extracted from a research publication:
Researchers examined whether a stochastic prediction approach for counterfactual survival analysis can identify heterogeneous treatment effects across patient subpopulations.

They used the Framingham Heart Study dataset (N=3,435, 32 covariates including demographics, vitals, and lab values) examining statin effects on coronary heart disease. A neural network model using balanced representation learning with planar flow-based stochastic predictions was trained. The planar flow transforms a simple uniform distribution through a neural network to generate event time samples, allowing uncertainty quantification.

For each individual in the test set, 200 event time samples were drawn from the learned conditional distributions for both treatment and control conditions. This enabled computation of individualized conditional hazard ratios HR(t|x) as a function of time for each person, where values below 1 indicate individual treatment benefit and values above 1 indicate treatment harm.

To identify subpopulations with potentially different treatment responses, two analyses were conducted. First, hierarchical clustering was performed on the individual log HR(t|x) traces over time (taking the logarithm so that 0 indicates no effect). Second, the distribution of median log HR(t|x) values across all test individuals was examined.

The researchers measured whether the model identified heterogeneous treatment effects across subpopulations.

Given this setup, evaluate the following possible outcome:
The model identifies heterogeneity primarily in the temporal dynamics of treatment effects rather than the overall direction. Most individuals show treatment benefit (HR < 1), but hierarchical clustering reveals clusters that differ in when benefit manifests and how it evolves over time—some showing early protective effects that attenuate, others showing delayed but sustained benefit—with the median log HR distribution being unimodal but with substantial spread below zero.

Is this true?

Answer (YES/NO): NO